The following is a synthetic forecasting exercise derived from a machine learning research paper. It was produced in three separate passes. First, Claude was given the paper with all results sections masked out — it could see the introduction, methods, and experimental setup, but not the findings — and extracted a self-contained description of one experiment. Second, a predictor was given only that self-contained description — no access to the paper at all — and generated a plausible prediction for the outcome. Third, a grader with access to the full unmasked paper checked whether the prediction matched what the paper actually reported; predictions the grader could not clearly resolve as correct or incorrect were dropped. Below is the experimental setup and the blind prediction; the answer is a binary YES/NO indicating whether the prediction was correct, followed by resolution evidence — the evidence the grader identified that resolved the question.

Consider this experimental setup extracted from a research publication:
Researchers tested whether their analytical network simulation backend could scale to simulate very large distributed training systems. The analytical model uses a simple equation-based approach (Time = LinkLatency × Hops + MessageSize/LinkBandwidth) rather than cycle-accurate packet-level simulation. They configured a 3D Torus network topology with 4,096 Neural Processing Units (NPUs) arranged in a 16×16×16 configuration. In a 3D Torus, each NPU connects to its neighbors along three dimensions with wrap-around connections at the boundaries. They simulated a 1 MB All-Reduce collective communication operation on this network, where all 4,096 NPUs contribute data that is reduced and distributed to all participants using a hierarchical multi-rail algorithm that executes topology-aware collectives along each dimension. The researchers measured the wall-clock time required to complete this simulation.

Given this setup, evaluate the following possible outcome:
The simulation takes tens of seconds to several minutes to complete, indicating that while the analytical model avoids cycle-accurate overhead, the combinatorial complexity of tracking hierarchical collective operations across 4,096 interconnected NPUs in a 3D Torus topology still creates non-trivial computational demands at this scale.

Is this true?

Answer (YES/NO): NO